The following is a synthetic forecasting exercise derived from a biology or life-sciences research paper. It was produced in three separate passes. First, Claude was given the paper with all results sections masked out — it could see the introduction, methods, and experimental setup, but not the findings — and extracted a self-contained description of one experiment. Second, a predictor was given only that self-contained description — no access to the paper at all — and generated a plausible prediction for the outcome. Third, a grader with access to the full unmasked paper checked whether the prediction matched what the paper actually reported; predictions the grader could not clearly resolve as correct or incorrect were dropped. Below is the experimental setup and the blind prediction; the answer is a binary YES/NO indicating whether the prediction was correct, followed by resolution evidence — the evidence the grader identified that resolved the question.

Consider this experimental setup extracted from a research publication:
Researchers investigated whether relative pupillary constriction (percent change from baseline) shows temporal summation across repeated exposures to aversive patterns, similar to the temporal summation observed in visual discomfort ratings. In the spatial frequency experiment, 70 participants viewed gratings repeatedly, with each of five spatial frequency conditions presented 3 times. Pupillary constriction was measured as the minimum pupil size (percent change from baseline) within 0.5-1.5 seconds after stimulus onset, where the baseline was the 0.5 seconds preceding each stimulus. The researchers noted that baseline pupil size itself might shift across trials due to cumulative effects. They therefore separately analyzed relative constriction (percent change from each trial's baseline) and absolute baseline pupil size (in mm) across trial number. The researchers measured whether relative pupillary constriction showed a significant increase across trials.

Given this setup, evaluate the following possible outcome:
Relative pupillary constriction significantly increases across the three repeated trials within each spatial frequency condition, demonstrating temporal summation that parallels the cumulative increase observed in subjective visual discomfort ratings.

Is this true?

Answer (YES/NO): NO